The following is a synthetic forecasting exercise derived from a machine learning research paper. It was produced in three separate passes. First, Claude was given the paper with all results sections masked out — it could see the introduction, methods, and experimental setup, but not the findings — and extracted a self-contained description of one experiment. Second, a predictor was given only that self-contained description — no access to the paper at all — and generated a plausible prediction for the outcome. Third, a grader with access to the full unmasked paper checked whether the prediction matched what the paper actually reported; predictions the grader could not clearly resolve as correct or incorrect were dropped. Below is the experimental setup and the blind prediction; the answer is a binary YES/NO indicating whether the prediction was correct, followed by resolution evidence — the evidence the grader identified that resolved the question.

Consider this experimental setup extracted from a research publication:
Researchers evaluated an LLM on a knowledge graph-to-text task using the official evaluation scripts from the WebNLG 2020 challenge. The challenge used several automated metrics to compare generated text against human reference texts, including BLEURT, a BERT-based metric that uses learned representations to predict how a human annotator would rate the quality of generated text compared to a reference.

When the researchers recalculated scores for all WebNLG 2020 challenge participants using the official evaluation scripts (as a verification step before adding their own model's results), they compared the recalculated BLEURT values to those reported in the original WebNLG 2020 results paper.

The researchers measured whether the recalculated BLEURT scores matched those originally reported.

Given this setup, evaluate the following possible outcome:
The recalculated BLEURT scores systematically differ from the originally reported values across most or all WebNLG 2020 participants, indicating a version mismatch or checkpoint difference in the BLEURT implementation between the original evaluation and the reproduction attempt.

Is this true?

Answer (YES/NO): YES